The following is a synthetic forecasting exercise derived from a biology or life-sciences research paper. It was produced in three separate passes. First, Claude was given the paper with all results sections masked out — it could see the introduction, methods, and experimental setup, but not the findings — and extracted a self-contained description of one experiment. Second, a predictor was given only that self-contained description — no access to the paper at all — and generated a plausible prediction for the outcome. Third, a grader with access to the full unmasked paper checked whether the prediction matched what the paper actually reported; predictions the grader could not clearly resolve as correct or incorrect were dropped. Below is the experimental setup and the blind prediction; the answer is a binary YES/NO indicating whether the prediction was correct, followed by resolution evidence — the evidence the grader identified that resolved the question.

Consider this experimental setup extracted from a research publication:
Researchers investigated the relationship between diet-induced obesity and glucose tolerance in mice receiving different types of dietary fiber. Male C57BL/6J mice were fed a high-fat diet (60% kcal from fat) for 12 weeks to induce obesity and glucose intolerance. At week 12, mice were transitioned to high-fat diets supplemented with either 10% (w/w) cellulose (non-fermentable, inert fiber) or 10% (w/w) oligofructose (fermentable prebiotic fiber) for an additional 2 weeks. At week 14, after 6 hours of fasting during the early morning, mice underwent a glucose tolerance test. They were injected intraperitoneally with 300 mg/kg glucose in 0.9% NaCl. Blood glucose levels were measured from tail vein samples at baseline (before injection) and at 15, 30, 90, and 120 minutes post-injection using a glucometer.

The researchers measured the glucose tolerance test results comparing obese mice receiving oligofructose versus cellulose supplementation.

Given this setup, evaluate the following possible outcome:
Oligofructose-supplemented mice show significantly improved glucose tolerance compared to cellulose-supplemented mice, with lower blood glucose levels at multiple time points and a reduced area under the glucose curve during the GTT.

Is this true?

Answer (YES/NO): NO